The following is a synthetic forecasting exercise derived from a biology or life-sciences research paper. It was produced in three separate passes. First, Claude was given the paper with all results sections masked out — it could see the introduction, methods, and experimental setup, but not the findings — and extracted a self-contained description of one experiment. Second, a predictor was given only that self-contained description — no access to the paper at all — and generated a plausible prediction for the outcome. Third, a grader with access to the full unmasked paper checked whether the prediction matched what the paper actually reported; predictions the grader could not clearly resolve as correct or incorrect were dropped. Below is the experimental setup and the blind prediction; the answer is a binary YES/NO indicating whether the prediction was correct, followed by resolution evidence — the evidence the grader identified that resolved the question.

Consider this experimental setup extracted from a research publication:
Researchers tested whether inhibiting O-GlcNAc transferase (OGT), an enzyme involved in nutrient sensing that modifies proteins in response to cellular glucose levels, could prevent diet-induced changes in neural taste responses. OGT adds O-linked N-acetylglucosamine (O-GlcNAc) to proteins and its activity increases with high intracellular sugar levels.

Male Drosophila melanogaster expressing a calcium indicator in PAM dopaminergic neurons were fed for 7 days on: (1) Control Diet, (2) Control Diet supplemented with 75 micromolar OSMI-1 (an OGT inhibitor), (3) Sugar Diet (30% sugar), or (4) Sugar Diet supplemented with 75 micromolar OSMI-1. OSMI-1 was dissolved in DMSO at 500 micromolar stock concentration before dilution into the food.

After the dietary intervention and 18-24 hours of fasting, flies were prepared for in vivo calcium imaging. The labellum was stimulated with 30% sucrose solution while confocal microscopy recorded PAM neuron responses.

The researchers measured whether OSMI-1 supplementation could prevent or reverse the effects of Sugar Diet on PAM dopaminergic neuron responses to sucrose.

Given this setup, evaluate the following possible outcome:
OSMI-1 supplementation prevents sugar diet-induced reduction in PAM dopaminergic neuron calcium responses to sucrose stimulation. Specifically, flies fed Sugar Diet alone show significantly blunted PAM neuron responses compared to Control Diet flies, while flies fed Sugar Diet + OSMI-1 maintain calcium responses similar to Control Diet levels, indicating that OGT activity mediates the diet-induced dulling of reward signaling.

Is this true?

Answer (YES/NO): YES